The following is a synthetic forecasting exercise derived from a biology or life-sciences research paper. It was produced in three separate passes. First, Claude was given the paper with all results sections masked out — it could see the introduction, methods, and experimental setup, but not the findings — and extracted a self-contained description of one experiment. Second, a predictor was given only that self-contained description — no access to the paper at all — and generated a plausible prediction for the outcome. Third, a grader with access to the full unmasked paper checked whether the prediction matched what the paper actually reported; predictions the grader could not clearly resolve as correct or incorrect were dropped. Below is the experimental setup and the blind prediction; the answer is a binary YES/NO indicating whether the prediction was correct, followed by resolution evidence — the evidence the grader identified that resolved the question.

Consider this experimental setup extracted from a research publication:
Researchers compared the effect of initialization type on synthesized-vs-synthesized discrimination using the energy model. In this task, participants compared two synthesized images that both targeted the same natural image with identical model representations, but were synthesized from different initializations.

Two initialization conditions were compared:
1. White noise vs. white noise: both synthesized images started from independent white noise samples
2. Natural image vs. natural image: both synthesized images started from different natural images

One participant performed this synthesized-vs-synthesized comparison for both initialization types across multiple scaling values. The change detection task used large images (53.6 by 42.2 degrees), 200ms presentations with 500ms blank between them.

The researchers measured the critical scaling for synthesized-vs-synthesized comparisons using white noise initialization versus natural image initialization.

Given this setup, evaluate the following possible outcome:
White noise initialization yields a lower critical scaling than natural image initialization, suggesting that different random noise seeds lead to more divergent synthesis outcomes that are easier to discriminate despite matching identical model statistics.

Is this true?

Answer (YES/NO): NO